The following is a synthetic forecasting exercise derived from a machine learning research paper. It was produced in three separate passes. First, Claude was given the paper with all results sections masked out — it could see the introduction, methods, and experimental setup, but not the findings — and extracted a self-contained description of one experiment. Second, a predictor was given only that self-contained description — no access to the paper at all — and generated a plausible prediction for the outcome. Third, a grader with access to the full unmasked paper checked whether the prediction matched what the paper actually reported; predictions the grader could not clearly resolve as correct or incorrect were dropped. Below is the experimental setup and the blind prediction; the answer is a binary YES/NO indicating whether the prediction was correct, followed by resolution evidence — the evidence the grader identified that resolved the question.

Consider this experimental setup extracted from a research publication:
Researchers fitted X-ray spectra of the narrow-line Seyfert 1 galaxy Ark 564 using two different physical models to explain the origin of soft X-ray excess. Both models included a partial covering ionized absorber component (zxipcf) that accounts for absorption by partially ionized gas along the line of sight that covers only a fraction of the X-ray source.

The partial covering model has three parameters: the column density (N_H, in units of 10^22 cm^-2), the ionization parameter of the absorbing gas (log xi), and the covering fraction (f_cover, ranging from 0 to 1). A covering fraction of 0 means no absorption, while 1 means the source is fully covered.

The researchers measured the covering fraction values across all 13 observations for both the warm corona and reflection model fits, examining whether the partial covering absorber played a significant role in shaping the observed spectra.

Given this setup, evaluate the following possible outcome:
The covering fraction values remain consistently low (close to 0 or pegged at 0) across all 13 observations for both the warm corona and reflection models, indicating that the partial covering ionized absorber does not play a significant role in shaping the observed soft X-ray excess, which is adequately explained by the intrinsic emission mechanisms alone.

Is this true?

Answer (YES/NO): NO